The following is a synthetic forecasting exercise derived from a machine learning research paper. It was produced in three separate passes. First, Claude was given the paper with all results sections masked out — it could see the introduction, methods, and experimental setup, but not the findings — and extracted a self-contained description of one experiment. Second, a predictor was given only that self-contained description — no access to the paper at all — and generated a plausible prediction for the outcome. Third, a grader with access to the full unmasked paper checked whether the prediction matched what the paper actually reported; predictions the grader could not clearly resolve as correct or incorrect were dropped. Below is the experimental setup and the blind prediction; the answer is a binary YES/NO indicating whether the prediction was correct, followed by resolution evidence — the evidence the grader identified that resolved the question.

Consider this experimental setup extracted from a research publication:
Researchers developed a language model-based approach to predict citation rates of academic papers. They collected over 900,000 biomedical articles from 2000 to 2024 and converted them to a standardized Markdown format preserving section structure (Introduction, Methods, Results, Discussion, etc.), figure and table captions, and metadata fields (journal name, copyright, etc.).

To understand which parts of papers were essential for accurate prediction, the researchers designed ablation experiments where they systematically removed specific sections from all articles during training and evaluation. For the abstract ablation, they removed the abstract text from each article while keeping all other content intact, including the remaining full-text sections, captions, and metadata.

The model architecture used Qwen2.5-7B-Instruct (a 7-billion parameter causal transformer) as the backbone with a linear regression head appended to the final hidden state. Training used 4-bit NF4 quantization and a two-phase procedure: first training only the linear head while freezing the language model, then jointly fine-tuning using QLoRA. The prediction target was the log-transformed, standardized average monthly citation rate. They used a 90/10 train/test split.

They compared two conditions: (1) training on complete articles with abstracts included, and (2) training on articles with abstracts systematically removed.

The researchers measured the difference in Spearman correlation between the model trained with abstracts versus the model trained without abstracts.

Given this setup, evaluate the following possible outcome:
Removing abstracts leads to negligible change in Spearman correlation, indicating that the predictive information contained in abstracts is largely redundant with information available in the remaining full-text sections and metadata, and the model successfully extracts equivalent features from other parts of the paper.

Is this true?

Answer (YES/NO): NO